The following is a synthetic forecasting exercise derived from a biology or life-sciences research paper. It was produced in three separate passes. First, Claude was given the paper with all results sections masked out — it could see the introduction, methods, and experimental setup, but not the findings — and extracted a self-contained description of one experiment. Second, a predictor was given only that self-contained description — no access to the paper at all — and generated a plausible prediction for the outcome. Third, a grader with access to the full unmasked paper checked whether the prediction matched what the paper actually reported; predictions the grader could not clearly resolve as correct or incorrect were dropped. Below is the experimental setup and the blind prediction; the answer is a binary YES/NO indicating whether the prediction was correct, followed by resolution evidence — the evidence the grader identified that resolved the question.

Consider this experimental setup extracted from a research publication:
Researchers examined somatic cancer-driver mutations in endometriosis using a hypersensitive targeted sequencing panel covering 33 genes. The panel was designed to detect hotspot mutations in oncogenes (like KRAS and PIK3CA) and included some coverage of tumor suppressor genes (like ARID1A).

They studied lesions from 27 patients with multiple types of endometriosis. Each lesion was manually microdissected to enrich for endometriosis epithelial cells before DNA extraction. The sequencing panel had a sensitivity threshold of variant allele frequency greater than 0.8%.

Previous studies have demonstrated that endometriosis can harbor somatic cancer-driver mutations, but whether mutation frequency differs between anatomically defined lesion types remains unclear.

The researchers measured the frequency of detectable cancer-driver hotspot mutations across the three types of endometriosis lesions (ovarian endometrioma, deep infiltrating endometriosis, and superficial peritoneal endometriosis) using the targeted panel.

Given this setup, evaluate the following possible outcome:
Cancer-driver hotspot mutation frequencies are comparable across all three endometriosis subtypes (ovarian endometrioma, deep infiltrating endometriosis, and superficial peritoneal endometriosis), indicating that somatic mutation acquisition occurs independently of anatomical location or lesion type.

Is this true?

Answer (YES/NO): NO